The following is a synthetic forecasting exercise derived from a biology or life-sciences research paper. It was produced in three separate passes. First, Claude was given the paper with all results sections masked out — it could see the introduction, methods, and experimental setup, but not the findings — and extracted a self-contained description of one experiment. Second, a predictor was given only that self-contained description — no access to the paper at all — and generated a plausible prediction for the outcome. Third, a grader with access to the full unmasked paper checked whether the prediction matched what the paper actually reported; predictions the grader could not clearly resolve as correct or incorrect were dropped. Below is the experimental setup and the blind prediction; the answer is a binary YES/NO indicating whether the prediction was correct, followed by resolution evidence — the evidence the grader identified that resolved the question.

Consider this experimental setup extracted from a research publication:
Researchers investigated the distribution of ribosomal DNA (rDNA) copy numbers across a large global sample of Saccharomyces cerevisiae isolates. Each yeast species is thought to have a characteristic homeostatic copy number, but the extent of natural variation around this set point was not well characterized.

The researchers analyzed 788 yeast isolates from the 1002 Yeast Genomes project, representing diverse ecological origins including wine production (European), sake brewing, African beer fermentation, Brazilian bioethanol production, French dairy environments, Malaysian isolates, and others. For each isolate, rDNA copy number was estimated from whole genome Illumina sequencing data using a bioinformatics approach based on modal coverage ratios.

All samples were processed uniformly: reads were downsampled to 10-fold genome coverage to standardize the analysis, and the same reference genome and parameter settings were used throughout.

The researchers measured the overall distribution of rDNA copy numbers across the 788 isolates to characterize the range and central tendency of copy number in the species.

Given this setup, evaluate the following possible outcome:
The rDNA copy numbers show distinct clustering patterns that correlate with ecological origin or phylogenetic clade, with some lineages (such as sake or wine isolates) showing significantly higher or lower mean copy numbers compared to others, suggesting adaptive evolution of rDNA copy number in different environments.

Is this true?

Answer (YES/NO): YES